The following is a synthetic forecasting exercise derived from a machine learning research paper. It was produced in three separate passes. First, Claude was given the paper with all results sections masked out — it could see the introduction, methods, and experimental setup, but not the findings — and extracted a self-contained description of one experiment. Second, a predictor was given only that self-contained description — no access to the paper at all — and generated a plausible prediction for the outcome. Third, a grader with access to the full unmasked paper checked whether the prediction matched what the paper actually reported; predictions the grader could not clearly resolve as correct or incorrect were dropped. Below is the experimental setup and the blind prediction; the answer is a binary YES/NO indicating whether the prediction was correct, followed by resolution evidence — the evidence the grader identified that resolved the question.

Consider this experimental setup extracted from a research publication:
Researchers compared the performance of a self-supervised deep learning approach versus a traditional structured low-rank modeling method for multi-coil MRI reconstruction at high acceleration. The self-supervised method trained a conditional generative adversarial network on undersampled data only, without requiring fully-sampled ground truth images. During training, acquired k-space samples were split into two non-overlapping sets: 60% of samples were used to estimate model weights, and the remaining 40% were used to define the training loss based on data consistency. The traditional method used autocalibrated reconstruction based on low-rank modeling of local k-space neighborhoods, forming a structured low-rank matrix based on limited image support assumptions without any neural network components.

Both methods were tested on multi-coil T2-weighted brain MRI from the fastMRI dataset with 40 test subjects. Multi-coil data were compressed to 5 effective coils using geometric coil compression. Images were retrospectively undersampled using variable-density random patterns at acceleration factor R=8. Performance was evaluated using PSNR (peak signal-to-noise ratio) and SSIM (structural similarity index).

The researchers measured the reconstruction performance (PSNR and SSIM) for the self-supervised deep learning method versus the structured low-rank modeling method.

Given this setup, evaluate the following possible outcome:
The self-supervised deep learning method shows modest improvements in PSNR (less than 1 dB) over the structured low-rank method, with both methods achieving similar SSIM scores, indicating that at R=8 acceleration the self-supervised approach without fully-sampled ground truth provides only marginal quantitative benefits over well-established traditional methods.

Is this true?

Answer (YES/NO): NO